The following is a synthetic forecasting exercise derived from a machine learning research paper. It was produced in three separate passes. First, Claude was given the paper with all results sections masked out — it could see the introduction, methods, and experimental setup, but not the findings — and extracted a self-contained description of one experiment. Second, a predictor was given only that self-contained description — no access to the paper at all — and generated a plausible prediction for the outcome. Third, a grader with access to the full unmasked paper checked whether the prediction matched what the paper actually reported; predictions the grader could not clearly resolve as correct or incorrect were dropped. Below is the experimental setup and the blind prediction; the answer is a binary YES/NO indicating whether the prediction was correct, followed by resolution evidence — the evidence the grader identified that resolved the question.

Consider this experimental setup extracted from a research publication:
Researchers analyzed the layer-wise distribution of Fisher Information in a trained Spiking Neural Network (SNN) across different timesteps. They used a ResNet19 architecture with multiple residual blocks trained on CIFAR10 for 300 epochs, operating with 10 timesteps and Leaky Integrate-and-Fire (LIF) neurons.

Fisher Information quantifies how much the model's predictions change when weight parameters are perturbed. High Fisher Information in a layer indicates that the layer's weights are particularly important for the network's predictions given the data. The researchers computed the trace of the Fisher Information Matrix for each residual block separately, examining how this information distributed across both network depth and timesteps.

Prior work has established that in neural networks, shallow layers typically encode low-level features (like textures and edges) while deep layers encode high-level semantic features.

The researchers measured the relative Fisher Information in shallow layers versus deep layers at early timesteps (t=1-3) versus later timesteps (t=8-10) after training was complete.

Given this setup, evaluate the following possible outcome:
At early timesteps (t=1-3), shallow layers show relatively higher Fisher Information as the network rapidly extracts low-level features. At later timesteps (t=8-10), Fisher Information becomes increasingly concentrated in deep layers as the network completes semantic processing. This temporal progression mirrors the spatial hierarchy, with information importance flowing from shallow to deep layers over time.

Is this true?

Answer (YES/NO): NO